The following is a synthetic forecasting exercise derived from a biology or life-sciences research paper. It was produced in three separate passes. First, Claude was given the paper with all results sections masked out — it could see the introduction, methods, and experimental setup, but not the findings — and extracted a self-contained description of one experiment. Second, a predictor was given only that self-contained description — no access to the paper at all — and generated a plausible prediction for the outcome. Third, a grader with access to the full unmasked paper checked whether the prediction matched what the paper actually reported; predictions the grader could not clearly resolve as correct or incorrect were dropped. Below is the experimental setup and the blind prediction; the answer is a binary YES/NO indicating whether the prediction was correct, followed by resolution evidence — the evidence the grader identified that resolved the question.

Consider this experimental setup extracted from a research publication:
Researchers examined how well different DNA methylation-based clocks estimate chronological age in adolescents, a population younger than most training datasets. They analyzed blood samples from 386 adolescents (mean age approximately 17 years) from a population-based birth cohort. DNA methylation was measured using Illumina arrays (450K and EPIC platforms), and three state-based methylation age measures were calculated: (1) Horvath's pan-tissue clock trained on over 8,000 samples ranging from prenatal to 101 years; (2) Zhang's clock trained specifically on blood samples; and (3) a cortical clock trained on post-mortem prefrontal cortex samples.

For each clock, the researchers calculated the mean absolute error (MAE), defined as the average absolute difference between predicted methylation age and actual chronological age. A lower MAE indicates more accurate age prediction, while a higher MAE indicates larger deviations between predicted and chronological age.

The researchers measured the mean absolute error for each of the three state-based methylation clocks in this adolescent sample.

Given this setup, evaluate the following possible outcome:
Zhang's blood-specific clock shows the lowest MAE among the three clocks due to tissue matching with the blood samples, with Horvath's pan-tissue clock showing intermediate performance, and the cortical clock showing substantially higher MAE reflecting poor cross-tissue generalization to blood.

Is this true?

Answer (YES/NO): YES